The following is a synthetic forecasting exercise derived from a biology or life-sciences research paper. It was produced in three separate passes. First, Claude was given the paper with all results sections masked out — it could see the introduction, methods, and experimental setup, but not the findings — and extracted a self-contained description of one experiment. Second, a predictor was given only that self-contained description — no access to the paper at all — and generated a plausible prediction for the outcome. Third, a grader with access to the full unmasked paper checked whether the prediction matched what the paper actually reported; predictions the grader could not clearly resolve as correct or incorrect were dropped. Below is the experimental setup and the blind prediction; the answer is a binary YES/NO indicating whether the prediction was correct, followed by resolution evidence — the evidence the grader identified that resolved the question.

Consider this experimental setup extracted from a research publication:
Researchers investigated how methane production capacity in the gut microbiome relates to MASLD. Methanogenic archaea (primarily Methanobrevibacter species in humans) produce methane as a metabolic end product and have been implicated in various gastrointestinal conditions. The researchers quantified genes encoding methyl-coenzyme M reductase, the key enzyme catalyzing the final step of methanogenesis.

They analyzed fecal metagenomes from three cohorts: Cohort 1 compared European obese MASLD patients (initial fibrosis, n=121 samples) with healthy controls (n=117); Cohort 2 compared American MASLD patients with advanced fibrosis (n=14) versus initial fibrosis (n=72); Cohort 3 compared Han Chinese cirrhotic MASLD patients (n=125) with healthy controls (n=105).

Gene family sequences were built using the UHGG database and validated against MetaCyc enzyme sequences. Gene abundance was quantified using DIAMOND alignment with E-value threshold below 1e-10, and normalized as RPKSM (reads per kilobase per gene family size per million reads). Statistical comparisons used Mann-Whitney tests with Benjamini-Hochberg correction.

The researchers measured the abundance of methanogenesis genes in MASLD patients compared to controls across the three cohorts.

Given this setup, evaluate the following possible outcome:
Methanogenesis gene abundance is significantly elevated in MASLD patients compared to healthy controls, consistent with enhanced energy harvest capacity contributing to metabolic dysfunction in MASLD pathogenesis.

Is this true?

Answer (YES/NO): NO